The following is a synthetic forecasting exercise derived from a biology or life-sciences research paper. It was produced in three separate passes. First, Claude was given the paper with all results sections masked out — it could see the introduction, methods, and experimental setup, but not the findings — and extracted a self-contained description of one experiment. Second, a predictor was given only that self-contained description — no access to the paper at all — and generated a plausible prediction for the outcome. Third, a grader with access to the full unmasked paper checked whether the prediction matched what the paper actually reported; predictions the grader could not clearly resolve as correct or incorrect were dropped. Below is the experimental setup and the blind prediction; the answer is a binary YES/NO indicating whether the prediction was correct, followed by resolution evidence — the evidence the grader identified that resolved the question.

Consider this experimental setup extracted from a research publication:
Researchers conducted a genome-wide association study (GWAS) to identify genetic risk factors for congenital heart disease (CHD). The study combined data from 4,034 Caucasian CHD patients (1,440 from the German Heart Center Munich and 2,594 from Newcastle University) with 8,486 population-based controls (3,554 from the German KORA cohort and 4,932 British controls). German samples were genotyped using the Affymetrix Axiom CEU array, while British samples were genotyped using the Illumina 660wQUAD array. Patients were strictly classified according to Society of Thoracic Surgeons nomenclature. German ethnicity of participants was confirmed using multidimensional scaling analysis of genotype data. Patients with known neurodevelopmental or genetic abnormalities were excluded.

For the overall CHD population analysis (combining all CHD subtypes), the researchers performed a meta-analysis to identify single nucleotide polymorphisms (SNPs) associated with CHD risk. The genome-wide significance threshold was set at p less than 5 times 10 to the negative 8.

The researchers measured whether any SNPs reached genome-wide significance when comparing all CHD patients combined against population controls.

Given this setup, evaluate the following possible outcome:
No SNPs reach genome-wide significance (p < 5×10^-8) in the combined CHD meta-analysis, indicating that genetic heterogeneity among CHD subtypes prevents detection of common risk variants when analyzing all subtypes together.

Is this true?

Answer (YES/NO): NO